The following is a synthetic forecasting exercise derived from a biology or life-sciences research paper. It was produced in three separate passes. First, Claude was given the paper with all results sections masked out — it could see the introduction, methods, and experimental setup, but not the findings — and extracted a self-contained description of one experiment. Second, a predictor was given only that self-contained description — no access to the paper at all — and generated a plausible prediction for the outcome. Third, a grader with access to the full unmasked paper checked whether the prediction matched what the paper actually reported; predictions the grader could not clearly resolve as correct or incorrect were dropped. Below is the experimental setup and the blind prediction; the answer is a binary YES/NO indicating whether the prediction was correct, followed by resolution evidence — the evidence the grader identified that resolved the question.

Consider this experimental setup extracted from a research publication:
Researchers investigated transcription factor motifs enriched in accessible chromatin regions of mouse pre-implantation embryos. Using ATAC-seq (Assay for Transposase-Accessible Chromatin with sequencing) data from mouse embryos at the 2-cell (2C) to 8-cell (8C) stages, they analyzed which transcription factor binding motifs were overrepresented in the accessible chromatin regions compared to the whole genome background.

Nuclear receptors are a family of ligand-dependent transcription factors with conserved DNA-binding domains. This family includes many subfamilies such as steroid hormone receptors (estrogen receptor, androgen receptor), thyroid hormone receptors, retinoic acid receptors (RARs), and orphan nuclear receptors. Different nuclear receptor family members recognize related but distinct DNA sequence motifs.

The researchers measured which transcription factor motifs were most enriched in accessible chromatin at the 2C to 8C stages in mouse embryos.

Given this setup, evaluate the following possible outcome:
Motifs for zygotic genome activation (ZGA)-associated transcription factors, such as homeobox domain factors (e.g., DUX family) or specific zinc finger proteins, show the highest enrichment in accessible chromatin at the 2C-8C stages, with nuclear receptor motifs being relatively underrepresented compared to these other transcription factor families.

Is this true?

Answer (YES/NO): NO